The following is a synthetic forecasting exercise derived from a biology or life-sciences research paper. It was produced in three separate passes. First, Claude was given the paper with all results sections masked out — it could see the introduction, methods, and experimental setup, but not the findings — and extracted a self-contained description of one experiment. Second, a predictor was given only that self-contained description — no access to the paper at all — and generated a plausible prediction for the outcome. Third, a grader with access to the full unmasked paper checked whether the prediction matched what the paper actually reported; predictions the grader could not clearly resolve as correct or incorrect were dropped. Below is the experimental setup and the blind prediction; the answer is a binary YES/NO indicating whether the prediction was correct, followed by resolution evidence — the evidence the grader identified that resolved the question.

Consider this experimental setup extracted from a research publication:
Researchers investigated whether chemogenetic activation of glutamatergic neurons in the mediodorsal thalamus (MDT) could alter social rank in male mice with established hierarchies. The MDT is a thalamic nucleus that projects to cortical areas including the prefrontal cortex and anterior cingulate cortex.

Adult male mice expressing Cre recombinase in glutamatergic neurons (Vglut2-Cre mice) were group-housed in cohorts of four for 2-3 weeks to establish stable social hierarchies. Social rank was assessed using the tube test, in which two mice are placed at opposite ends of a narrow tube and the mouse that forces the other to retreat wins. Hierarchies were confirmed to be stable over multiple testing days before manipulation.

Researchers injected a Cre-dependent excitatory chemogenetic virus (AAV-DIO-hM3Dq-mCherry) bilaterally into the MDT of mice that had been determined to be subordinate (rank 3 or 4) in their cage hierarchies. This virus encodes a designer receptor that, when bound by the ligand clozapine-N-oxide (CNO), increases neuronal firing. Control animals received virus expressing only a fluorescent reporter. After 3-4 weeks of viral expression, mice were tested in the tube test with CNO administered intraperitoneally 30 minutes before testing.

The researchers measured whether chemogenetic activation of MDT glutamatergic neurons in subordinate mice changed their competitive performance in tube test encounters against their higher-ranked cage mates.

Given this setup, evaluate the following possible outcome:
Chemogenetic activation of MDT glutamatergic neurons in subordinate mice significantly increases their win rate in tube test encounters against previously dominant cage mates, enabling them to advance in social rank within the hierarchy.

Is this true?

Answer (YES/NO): YES